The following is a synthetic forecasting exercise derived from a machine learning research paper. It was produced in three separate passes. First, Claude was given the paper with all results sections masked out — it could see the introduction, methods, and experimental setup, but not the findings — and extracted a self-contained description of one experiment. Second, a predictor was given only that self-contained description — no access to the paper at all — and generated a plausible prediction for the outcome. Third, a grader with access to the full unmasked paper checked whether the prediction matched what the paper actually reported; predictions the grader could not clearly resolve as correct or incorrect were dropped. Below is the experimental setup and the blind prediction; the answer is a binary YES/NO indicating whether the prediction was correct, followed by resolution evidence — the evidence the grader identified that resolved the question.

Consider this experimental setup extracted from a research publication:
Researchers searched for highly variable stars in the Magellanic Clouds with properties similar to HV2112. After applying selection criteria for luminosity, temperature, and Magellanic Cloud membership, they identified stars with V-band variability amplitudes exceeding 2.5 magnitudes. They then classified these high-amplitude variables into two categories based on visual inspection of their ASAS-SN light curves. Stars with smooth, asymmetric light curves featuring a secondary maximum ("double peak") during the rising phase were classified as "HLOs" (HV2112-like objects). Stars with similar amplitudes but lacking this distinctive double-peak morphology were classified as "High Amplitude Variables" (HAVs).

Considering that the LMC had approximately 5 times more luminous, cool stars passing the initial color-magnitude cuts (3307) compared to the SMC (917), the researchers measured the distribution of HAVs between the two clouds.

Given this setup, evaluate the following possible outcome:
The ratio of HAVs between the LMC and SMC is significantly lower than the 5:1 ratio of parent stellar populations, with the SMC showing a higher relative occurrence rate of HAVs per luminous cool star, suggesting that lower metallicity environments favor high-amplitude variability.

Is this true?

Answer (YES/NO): NO